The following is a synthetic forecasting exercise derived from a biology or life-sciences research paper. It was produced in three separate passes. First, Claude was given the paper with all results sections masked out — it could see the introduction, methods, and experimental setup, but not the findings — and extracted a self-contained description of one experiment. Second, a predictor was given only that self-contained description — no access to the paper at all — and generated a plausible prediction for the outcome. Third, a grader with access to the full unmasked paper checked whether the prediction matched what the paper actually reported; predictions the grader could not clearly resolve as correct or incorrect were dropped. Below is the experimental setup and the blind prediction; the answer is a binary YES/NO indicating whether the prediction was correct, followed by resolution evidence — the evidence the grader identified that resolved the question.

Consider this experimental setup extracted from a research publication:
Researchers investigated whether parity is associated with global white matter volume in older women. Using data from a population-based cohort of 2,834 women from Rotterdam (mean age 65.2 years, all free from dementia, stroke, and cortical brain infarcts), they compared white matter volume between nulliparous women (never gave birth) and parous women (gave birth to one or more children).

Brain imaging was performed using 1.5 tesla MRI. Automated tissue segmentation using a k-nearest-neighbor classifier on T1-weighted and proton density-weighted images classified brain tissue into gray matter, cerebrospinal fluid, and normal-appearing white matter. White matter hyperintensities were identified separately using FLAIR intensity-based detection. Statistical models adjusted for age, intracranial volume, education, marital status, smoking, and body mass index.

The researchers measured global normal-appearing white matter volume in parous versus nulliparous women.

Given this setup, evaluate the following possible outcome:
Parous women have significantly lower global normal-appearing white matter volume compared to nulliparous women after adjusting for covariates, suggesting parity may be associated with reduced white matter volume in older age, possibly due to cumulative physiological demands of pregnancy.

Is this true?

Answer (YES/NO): NO